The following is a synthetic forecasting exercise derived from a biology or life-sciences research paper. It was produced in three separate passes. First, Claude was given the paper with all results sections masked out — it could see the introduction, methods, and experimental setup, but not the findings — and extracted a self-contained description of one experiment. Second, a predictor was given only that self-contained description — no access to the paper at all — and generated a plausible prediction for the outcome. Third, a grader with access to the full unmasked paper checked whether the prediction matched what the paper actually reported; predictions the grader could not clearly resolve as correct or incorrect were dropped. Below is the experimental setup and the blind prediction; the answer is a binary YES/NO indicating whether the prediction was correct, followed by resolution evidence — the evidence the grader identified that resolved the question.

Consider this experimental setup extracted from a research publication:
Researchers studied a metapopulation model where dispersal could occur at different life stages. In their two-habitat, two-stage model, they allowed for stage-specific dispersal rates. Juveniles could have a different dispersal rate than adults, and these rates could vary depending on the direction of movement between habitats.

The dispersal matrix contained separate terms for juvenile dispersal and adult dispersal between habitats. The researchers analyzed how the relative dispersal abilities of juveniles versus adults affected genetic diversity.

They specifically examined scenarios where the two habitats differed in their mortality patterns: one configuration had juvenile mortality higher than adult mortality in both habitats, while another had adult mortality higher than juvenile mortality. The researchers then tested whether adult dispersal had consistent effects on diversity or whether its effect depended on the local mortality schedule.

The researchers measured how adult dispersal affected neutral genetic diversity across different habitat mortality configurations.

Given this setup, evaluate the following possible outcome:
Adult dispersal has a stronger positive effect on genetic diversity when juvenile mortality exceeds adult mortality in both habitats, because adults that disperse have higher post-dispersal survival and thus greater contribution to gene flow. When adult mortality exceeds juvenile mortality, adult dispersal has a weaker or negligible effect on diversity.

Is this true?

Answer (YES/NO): YES